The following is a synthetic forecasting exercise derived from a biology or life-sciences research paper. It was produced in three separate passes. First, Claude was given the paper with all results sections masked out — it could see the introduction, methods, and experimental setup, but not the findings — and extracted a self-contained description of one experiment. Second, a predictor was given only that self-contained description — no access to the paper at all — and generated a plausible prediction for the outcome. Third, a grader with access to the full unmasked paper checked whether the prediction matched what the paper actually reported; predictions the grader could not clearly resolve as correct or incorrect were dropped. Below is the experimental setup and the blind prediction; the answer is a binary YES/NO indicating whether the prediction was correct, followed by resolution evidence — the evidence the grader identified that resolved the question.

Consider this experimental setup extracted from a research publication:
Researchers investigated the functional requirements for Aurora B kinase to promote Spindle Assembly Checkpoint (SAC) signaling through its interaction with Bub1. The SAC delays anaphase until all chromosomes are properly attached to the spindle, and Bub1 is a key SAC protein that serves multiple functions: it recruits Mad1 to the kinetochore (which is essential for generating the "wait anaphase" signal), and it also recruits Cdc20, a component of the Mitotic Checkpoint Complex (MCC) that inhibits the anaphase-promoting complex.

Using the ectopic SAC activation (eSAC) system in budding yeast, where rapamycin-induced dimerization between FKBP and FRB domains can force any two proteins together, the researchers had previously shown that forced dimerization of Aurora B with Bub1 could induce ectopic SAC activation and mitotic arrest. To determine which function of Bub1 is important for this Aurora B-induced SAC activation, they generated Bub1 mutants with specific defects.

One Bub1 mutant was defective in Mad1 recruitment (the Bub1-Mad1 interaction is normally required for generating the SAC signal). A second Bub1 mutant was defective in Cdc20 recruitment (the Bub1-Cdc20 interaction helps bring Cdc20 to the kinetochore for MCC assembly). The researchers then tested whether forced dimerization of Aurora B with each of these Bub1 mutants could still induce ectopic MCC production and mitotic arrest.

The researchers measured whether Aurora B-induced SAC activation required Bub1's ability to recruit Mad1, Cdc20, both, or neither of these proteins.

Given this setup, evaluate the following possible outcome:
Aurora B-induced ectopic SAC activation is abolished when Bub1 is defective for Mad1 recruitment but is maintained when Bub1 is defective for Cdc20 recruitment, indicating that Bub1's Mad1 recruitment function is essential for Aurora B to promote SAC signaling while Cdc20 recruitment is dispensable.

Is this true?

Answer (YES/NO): NO